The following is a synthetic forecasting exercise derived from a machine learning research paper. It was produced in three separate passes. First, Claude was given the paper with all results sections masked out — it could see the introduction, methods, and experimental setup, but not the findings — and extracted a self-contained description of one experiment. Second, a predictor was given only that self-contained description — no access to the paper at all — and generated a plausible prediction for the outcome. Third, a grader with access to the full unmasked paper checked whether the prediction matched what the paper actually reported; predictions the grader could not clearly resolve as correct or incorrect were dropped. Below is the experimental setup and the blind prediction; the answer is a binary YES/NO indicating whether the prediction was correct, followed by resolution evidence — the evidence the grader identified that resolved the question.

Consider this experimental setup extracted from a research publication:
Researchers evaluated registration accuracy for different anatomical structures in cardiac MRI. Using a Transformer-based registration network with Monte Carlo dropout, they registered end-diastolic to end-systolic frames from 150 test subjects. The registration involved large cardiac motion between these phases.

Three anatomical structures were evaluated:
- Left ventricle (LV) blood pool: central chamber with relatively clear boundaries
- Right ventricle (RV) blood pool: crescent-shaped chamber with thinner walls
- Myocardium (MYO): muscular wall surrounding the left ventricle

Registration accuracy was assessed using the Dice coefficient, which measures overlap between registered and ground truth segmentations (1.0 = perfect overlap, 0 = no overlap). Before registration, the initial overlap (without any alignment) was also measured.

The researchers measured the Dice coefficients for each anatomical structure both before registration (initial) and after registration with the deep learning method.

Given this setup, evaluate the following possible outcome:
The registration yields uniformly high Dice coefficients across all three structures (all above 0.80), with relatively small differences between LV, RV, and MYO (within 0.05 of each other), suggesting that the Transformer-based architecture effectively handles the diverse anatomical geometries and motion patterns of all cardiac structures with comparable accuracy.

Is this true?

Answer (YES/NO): YES